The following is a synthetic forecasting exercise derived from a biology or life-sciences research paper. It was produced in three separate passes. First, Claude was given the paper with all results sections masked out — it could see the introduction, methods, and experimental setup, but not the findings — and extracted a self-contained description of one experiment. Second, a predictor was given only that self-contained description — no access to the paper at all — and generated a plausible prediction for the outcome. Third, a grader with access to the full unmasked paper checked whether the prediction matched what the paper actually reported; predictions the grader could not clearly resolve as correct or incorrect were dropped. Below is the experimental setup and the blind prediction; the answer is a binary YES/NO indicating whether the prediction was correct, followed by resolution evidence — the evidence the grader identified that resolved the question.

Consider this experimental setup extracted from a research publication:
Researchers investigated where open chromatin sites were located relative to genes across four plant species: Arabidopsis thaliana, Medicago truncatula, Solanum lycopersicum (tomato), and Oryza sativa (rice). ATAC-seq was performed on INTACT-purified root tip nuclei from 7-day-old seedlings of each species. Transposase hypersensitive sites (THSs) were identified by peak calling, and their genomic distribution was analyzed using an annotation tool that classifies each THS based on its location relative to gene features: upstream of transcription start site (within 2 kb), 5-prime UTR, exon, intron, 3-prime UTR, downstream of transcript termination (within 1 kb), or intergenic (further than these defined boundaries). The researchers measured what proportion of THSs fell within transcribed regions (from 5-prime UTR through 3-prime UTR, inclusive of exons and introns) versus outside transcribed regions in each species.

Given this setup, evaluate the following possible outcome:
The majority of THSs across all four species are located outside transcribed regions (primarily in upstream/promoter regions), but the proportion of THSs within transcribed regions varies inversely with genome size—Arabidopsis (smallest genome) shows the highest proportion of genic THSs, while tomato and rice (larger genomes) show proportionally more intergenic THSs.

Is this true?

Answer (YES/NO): NO